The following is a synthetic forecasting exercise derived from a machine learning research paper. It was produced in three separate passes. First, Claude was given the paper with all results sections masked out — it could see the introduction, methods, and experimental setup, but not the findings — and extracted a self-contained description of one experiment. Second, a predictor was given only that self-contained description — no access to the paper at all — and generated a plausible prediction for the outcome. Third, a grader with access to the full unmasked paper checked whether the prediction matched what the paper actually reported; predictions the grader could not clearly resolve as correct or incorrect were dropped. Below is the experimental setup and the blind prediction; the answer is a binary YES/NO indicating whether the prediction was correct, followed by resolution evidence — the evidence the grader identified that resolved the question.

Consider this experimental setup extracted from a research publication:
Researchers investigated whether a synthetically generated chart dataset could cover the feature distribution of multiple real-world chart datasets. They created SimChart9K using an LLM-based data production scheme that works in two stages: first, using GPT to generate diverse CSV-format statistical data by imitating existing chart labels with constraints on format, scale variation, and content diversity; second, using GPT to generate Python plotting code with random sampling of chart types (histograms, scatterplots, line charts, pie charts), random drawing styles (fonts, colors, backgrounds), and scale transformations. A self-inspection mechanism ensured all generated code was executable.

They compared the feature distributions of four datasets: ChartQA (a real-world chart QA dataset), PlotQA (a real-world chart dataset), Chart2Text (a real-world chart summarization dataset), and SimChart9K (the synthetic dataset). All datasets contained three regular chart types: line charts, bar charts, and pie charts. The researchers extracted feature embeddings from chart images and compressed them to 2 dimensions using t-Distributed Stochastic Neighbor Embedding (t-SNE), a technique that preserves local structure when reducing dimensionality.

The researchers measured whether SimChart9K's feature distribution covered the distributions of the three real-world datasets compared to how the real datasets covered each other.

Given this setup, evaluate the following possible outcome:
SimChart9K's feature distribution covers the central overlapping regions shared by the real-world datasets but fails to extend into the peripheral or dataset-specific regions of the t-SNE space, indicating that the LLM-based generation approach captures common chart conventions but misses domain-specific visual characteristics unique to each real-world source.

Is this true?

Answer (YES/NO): NO